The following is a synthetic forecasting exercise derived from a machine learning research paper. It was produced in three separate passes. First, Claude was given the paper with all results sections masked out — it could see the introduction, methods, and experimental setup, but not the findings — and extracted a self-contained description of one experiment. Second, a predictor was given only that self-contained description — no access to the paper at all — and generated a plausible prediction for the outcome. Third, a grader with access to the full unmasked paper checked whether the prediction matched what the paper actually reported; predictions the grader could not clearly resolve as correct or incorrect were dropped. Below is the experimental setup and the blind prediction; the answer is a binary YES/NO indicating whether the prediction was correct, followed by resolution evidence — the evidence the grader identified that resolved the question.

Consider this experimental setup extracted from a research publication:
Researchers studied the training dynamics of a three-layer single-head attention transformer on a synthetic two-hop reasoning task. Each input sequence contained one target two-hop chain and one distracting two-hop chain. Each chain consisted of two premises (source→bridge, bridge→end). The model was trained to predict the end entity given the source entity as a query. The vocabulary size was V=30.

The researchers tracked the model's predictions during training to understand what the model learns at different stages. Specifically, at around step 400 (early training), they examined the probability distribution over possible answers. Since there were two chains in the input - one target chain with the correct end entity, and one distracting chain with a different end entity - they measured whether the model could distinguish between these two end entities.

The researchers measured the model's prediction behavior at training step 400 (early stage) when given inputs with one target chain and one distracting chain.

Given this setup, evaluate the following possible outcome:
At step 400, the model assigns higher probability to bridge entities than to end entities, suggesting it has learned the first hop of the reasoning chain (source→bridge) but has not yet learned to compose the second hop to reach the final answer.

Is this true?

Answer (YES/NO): NO